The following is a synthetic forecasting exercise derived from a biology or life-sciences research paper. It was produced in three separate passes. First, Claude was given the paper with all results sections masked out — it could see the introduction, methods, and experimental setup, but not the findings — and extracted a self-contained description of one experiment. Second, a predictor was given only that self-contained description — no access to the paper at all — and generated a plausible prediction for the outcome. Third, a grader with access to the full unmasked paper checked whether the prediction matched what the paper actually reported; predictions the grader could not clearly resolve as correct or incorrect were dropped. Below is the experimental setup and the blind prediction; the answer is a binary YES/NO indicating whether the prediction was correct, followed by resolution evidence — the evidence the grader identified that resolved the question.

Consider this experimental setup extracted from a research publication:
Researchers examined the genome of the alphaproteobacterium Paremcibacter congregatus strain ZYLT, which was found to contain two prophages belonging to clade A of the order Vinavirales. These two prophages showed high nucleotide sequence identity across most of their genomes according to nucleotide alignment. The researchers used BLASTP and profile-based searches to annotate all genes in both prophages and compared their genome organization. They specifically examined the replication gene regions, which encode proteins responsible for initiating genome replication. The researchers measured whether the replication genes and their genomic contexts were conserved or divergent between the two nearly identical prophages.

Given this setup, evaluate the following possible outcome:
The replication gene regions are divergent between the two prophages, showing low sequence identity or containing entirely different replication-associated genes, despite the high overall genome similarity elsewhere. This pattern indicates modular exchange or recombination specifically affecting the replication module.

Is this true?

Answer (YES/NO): YES